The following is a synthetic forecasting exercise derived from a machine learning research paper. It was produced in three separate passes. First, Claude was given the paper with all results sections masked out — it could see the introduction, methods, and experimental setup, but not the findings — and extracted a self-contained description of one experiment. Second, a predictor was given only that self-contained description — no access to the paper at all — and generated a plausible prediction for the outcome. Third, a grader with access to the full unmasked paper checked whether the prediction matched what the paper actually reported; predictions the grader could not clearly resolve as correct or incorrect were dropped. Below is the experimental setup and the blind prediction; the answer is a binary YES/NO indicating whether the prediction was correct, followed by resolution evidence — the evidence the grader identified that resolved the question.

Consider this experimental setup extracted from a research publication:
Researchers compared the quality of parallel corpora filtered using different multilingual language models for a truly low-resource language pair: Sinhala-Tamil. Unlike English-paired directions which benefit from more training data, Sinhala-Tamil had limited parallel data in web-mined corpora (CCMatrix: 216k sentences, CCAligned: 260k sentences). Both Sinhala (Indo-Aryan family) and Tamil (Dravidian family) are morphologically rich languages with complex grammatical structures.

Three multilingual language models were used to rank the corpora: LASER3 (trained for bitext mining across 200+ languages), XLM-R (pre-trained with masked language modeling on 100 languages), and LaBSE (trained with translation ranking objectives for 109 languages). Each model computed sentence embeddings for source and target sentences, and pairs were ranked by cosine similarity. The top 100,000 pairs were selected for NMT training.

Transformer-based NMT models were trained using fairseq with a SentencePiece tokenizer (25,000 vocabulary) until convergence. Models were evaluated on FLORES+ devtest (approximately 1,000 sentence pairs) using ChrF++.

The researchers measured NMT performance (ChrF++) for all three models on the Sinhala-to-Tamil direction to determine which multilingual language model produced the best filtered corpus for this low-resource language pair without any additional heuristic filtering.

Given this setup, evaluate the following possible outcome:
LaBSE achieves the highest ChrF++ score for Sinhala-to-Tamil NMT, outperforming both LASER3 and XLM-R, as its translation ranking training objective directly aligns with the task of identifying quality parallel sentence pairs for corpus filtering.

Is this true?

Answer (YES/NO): NO